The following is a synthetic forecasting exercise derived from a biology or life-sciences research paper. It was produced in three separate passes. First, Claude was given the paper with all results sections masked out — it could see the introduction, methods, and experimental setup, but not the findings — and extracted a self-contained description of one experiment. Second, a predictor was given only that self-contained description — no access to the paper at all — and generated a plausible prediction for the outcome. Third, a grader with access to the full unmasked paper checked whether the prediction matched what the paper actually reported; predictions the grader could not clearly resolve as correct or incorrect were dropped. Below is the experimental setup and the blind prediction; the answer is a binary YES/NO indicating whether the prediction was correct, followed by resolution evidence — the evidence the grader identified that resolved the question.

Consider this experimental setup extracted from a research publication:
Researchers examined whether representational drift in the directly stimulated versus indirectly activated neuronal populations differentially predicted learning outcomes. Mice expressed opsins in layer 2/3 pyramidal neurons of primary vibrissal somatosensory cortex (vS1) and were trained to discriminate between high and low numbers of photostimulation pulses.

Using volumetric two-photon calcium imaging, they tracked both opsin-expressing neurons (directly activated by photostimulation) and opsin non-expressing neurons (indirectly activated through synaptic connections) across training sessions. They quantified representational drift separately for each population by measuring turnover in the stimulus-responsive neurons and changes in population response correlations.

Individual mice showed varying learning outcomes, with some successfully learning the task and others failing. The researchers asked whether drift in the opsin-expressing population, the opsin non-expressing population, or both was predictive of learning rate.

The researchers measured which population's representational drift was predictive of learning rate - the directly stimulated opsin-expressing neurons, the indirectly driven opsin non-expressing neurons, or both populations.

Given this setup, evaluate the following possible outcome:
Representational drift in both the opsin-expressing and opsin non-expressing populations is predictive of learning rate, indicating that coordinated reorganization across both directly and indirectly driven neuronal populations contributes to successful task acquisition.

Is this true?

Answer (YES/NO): NO